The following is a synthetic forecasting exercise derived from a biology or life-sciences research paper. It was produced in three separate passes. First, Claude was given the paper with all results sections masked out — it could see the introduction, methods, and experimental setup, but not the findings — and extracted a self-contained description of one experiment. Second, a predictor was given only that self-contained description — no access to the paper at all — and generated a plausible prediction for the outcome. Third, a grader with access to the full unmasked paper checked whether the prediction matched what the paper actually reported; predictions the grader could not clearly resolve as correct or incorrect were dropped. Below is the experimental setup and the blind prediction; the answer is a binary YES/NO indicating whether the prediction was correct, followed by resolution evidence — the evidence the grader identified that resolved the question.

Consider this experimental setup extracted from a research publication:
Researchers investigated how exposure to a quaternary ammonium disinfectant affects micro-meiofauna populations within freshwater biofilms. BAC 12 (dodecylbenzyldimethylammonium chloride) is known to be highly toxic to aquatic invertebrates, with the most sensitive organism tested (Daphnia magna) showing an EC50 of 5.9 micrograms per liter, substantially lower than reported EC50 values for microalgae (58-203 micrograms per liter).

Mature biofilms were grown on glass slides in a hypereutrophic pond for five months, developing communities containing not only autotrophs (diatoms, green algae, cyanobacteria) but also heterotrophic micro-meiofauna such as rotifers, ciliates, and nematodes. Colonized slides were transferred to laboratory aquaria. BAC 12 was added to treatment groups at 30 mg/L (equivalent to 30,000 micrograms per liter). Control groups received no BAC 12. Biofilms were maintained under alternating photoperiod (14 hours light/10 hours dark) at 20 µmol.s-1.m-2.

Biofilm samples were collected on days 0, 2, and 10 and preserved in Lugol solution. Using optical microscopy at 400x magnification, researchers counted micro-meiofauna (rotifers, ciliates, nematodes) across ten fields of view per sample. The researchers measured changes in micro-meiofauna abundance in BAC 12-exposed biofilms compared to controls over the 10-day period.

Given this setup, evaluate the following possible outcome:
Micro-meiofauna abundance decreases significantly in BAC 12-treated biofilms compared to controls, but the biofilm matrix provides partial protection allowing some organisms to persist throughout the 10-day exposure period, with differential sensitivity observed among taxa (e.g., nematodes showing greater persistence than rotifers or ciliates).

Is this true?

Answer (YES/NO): NO